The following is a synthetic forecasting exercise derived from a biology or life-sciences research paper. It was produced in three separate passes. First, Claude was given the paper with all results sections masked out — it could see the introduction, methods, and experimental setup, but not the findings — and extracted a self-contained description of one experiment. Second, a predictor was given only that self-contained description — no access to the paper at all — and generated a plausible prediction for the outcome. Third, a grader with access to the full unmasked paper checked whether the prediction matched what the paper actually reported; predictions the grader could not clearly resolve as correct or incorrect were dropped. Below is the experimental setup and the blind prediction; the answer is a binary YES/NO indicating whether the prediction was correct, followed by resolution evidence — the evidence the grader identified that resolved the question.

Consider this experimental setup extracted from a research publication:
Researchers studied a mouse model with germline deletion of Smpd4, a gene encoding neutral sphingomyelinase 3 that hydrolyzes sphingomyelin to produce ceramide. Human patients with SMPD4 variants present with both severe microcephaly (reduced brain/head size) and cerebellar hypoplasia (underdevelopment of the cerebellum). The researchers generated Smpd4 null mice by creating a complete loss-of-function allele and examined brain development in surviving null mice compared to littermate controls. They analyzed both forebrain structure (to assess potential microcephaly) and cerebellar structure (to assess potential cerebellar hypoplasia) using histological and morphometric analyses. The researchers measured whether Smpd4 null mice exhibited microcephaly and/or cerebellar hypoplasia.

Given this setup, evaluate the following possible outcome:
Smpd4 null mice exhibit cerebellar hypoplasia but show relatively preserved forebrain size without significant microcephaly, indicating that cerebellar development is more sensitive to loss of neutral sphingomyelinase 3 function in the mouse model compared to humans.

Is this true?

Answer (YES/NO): YES